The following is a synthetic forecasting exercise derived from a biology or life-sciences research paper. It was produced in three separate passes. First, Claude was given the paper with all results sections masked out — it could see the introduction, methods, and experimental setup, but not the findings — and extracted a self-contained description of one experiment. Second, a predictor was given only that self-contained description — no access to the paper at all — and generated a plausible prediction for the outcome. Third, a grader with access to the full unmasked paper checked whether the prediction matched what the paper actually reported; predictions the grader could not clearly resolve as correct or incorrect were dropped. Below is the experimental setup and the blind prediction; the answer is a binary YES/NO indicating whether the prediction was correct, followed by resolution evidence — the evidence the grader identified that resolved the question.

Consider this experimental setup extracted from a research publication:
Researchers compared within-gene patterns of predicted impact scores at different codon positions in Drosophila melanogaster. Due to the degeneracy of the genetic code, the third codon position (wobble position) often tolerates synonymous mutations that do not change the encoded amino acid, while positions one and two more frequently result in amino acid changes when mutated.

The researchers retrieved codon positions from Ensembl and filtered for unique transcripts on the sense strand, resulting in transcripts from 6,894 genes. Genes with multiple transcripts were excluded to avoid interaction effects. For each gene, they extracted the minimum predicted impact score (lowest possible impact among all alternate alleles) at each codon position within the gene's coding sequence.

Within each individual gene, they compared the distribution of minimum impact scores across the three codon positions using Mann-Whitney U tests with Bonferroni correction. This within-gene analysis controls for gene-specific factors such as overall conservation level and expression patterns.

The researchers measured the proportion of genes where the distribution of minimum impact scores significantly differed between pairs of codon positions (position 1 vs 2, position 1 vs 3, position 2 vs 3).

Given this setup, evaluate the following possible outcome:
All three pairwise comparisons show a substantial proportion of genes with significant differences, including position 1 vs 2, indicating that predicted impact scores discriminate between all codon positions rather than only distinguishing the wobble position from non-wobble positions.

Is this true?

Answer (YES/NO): NO